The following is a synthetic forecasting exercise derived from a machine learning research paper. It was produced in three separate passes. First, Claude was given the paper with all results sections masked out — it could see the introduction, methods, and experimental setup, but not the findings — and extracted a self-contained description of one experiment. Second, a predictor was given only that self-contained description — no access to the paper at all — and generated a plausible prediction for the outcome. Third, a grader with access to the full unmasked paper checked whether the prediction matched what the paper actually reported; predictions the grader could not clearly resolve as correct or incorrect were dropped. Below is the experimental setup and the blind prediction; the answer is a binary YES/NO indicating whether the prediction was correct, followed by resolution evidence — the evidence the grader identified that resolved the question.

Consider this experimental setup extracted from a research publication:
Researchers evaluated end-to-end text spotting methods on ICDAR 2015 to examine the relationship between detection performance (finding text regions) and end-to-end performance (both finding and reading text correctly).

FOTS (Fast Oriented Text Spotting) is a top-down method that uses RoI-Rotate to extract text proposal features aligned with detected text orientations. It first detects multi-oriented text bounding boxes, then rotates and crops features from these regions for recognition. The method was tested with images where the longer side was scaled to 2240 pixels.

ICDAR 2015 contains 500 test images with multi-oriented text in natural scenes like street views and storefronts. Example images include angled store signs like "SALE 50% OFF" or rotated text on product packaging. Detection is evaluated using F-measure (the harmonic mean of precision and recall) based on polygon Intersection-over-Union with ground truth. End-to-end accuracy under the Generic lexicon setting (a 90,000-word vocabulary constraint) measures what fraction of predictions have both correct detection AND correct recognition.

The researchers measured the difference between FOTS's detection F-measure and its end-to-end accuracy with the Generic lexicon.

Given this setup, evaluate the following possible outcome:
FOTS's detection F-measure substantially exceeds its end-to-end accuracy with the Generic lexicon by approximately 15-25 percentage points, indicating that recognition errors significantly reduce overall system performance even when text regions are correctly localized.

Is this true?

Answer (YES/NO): NO